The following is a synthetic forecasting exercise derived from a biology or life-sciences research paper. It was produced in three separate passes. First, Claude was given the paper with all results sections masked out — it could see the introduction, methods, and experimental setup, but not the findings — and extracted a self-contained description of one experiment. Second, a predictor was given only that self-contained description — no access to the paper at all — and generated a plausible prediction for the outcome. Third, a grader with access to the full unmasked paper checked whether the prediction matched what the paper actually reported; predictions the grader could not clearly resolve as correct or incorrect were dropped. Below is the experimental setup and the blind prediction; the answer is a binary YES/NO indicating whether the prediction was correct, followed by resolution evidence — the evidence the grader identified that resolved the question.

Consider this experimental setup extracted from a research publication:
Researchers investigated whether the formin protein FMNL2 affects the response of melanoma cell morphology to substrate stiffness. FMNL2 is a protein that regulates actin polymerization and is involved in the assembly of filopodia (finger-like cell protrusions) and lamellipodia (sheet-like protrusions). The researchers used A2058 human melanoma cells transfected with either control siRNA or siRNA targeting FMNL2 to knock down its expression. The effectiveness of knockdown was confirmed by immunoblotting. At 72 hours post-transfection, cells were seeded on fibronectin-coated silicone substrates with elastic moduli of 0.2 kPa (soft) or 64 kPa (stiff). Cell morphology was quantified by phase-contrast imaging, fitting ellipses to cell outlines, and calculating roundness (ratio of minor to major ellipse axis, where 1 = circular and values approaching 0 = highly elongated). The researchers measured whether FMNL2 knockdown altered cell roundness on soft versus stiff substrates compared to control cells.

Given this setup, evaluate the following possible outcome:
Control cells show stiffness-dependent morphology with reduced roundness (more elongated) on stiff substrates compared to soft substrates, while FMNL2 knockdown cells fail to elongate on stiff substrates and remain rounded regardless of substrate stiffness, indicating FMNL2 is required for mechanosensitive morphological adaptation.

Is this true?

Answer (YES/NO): NO